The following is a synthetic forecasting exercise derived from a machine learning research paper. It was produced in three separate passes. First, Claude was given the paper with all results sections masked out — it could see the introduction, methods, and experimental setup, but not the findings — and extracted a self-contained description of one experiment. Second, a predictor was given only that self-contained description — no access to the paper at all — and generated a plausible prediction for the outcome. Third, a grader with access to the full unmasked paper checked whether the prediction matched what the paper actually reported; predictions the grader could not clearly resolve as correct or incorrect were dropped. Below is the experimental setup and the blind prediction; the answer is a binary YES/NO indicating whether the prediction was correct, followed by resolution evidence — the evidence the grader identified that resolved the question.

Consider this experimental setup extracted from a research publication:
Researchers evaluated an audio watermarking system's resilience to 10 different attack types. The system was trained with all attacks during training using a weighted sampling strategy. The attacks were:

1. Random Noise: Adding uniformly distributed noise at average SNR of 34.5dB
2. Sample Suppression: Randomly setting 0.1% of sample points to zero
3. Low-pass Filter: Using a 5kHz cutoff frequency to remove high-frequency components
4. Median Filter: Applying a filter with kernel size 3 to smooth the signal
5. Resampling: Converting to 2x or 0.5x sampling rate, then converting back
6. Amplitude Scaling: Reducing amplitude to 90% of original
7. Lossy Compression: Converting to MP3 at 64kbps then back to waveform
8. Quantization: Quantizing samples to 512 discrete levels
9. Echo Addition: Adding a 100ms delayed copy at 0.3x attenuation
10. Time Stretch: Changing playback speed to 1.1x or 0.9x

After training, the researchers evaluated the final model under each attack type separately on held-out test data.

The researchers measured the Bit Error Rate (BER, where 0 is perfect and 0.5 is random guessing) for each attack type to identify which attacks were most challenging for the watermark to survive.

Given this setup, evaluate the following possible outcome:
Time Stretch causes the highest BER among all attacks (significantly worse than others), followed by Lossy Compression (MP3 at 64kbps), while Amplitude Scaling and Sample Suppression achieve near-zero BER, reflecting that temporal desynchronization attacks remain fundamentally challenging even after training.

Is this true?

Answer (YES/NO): NO